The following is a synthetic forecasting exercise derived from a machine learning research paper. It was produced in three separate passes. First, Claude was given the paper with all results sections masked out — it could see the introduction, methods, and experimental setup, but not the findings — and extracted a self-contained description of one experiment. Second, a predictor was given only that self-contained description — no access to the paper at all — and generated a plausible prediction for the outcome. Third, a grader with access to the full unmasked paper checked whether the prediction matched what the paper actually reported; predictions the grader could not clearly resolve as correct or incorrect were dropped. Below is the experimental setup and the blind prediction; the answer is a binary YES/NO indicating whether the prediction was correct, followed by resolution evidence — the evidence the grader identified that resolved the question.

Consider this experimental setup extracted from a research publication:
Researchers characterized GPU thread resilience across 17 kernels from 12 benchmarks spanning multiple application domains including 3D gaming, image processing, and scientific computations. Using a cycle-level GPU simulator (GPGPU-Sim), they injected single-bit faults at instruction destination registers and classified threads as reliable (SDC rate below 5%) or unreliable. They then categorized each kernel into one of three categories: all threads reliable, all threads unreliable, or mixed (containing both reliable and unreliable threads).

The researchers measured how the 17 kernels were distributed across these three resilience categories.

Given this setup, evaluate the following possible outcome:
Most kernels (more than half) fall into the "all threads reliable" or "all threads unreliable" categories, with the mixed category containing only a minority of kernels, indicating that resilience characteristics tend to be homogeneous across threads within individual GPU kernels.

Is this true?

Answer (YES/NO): NO